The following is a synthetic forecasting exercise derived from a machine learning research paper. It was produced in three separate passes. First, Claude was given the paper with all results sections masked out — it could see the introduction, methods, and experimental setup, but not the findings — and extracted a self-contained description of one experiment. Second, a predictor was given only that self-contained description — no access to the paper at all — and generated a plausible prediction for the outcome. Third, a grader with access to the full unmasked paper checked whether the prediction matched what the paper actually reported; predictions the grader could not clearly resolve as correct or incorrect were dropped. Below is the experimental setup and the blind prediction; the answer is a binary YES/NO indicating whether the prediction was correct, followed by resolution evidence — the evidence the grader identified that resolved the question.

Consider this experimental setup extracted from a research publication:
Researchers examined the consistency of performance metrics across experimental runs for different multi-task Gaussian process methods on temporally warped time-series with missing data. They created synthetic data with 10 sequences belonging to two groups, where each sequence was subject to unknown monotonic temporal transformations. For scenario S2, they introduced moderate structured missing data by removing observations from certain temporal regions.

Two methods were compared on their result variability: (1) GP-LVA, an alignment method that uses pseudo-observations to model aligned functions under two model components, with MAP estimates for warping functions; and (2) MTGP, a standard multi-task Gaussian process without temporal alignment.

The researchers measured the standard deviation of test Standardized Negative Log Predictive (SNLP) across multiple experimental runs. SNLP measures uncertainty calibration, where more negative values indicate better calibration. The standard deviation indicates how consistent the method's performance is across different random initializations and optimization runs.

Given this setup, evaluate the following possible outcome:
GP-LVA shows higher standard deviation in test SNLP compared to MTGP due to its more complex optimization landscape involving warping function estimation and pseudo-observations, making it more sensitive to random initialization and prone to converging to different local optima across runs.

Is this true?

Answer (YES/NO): YES